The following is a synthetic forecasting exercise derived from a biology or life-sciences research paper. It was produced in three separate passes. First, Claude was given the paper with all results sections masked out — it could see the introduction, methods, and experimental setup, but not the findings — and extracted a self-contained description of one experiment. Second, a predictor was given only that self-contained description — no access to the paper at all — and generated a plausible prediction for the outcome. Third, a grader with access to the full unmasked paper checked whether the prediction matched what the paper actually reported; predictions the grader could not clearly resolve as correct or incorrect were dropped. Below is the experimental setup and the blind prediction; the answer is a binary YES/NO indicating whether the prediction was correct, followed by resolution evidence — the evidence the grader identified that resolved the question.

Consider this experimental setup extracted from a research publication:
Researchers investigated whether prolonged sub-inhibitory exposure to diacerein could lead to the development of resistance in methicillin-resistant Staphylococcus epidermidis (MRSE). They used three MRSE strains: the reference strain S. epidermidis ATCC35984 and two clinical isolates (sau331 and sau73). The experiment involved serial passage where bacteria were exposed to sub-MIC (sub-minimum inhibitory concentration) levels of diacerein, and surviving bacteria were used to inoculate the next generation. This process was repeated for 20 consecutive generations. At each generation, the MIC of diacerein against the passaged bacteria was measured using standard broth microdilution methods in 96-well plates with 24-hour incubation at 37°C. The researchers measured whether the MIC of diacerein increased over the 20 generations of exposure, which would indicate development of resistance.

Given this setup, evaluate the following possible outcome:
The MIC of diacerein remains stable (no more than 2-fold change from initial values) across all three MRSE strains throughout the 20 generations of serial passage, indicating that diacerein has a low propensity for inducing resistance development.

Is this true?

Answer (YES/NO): YES